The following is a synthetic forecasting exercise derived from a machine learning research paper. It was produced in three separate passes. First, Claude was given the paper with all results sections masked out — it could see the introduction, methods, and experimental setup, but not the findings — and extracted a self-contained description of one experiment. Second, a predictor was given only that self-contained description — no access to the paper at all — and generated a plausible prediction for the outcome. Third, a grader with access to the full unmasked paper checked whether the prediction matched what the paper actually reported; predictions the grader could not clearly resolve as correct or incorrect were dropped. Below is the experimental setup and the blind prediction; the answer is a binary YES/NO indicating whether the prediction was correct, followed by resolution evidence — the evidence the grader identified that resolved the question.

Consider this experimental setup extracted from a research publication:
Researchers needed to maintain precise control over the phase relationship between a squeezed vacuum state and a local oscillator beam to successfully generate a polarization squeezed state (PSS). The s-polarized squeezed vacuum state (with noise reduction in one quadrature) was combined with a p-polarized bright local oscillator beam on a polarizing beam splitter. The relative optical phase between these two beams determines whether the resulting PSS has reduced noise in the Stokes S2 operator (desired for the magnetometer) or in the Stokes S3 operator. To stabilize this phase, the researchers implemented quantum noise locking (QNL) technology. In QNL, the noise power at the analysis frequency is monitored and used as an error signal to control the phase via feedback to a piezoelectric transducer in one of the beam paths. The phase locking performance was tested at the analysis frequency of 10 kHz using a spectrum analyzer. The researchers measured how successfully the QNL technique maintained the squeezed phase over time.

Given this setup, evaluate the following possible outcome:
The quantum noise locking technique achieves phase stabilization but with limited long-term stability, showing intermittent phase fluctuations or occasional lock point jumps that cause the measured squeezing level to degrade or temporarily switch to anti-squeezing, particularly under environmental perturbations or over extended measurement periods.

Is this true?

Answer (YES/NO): NO